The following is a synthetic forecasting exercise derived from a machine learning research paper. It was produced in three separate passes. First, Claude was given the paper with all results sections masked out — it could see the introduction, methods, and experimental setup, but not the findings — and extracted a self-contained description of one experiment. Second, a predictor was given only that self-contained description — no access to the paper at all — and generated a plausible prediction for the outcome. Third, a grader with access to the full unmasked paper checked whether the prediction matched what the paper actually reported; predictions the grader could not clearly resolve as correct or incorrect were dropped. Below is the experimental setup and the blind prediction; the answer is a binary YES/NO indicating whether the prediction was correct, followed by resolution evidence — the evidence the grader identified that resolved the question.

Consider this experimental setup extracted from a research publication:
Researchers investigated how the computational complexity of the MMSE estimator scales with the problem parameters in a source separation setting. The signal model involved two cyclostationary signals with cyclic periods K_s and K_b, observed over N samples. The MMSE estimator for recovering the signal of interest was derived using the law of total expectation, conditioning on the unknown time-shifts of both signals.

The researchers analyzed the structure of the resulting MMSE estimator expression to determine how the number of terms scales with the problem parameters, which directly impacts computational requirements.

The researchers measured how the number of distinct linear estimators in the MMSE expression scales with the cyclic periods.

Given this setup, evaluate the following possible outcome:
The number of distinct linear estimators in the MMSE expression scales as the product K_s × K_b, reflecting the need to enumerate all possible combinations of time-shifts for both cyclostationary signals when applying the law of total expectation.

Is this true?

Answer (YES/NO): YES